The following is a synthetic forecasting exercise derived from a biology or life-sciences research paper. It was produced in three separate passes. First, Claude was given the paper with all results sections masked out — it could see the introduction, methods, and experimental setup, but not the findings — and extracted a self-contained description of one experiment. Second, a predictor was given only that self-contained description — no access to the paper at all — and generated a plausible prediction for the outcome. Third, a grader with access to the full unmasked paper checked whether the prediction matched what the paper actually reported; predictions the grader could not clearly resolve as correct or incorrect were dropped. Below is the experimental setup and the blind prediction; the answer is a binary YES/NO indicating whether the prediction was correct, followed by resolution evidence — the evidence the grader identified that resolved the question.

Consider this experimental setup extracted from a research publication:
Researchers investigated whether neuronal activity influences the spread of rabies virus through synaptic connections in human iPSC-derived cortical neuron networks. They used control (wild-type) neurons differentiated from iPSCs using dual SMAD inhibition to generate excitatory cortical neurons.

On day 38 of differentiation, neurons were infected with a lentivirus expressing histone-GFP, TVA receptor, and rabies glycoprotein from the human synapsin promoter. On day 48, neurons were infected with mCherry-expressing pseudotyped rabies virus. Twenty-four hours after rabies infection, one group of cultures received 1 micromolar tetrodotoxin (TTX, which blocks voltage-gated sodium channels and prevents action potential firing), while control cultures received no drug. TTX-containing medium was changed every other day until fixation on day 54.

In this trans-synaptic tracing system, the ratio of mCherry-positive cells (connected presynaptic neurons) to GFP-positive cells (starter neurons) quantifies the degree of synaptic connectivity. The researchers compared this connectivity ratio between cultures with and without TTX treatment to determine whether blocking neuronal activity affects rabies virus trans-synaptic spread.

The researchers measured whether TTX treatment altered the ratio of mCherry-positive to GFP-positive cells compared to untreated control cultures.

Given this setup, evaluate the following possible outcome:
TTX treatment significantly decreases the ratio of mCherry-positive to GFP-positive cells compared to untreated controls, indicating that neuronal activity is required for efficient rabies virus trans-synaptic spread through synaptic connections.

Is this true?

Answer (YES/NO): NO